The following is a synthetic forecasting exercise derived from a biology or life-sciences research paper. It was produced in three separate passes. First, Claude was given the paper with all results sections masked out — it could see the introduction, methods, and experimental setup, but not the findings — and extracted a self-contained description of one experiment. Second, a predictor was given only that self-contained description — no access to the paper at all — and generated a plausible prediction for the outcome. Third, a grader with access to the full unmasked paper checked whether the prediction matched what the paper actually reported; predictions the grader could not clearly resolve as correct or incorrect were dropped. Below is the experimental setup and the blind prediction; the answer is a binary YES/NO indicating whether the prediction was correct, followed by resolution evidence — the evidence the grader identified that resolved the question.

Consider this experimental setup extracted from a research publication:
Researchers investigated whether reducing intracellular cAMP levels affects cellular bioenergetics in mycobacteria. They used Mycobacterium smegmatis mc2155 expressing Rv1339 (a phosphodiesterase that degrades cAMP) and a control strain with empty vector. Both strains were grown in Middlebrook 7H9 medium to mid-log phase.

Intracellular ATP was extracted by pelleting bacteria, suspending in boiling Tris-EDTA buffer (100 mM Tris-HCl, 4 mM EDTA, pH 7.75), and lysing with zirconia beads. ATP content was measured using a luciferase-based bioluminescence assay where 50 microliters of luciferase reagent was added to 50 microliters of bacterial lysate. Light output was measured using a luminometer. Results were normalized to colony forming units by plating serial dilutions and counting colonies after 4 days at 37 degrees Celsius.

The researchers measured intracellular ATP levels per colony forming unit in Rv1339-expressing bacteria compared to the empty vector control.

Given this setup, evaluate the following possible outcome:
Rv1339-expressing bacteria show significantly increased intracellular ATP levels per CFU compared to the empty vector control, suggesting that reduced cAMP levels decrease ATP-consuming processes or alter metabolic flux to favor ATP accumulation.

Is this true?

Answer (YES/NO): NO